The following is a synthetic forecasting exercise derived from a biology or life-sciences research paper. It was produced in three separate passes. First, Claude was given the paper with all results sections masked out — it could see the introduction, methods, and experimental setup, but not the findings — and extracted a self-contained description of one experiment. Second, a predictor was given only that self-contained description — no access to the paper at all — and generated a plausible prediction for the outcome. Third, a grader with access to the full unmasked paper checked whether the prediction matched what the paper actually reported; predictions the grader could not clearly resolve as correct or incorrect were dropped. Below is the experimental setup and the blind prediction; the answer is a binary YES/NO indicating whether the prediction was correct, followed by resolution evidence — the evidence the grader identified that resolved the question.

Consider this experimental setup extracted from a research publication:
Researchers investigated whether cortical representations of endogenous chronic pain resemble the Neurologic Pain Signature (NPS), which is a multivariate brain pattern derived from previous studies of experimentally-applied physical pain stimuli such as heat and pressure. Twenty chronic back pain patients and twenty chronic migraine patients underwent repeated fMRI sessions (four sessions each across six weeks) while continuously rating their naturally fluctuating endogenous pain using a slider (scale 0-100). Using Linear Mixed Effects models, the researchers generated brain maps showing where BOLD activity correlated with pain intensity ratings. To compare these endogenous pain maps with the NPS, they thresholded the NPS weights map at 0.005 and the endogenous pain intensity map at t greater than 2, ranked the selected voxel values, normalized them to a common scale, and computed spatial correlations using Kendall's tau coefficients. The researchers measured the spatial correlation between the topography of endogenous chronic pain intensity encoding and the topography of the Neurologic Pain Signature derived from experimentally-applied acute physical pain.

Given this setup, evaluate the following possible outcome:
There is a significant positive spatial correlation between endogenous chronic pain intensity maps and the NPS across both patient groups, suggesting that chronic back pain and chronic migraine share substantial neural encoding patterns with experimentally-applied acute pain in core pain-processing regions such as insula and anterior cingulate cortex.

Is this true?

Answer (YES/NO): NO